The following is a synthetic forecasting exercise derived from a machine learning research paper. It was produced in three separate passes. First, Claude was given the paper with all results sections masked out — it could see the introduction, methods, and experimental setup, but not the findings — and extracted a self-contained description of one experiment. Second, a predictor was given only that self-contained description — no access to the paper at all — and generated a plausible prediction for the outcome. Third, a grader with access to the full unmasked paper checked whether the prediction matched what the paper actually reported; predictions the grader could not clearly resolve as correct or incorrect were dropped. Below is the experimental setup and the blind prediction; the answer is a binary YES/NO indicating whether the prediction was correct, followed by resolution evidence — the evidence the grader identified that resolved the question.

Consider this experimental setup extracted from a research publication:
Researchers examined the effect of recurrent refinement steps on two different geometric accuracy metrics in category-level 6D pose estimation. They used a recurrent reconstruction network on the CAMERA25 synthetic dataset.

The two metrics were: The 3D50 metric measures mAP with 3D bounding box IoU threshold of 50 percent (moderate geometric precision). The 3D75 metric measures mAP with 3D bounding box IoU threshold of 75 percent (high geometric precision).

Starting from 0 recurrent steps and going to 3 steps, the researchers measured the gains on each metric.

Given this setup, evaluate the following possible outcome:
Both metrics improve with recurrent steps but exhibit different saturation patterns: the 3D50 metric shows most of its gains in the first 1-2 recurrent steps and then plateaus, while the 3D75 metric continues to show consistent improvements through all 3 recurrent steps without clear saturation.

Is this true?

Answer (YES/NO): NO